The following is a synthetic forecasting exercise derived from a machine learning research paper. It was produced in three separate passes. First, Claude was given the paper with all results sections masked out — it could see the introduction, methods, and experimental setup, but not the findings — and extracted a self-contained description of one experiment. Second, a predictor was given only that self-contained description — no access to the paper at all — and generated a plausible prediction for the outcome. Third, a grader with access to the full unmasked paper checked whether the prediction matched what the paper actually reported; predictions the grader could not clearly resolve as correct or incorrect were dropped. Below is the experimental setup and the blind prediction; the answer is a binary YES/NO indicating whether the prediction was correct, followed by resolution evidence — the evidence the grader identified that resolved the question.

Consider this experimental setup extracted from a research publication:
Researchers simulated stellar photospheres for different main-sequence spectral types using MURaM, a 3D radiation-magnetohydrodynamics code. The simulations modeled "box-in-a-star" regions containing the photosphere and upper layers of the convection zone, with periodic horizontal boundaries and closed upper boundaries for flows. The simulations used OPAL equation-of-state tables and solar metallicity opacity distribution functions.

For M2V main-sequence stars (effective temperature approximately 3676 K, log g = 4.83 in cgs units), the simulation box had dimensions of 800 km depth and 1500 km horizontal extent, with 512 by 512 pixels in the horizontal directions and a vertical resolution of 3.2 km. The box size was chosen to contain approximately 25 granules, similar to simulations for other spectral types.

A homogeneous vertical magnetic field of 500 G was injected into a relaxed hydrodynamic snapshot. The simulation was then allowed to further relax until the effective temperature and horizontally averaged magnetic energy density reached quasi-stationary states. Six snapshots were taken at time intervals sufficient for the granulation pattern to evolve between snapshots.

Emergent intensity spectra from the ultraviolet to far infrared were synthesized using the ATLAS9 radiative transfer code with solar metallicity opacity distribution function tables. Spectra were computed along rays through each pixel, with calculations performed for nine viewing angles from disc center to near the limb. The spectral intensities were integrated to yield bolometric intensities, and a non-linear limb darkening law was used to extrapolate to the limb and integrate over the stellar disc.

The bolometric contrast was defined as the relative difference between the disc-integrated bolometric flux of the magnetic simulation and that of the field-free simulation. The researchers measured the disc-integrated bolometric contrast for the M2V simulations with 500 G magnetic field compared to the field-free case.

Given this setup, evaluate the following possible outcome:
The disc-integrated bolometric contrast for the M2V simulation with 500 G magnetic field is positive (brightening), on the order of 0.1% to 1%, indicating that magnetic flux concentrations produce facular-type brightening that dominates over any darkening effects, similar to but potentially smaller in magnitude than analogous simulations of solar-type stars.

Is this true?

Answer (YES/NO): NO